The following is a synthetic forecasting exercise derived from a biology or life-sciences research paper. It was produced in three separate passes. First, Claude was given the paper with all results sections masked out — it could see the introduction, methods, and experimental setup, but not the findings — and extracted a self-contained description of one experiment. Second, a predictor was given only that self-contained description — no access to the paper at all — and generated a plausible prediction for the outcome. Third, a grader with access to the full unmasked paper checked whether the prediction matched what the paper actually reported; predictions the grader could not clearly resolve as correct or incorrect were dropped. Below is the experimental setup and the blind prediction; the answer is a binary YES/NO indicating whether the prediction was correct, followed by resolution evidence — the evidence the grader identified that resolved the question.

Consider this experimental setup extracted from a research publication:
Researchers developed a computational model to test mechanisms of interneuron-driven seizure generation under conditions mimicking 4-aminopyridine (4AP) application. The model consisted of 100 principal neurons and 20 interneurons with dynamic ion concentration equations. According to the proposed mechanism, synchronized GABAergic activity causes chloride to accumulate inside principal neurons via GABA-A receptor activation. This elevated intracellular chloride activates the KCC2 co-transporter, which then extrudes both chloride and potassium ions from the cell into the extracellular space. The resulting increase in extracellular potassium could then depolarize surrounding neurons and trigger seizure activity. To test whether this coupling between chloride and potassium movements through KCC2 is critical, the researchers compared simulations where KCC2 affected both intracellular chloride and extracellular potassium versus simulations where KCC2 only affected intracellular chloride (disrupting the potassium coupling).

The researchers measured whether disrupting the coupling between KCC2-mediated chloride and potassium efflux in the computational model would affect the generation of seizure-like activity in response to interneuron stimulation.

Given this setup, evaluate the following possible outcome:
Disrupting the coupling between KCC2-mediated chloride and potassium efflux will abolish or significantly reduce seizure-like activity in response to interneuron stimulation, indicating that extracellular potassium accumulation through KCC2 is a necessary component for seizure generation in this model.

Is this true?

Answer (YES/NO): YES